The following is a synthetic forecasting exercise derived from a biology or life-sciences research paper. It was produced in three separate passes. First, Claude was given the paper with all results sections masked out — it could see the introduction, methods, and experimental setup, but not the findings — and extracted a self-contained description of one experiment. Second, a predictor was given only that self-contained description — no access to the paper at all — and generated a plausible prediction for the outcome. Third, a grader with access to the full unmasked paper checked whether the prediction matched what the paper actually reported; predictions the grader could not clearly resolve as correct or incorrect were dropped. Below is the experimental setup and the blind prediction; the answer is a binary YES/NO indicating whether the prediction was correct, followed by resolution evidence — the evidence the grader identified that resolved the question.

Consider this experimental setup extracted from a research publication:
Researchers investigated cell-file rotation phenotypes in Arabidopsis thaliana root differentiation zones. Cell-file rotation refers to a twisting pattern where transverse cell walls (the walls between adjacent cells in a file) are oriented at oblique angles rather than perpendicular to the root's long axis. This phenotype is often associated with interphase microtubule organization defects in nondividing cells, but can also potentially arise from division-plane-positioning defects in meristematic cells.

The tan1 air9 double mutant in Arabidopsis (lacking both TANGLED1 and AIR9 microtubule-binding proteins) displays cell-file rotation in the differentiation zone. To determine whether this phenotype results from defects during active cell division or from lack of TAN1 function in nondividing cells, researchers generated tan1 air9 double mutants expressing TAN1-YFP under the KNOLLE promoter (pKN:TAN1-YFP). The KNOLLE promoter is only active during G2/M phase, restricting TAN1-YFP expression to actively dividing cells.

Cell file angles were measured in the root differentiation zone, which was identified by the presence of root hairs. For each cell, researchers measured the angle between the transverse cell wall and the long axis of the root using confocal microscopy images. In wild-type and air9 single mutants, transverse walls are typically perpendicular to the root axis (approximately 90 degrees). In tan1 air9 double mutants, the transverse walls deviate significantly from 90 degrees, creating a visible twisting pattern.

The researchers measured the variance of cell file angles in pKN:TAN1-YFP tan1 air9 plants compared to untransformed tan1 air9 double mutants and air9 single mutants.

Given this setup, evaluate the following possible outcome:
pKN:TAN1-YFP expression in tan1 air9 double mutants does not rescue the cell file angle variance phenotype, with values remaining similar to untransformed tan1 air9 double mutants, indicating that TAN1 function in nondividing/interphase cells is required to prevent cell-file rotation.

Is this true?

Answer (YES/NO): NO